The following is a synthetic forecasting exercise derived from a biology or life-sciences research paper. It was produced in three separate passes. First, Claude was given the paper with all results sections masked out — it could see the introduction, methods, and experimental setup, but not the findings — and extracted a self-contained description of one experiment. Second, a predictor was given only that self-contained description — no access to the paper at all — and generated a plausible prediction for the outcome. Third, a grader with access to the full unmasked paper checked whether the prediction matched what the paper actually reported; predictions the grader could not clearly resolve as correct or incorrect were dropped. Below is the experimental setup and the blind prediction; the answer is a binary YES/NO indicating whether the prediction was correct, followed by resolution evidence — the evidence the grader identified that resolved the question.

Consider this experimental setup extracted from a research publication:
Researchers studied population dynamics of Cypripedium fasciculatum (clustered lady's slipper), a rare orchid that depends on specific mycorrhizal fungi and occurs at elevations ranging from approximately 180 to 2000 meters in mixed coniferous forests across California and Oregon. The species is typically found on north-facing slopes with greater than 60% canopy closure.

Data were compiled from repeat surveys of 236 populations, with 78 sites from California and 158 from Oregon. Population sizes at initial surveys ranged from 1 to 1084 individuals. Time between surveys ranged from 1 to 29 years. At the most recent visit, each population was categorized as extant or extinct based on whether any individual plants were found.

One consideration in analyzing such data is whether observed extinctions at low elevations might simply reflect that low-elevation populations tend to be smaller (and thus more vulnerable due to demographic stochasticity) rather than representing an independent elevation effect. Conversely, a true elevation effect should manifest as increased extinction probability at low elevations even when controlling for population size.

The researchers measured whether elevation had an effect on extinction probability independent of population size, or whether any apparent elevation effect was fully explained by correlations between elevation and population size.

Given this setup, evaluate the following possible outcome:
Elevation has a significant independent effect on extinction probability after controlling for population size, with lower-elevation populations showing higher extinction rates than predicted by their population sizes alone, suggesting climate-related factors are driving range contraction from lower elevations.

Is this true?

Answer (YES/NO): YES